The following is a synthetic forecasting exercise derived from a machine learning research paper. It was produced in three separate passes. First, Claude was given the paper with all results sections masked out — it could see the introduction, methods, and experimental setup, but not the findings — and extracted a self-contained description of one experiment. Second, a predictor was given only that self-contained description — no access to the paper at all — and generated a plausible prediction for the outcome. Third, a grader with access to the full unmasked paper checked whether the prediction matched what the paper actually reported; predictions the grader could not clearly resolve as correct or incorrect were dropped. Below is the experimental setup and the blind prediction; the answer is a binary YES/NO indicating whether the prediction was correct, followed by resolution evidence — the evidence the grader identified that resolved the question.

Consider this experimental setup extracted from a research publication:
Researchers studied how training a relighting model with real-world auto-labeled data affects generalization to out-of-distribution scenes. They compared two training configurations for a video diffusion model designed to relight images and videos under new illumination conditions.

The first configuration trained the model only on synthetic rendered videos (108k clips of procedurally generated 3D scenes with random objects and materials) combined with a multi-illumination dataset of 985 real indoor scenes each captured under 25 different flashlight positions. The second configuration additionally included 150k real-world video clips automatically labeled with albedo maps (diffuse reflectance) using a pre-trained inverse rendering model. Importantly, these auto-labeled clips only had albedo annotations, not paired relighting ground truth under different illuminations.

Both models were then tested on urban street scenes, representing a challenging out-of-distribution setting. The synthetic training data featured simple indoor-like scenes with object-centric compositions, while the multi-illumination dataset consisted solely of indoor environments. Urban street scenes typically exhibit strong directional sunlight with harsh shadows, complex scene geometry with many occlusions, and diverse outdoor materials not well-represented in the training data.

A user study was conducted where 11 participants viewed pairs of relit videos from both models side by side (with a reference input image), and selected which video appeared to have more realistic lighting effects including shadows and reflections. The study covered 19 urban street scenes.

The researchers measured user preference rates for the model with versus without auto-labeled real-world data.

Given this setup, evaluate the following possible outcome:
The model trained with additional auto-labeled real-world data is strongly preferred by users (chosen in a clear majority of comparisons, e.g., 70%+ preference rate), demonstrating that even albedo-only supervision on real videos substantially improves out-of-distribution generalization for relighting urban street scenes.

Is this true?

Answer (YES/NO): NO